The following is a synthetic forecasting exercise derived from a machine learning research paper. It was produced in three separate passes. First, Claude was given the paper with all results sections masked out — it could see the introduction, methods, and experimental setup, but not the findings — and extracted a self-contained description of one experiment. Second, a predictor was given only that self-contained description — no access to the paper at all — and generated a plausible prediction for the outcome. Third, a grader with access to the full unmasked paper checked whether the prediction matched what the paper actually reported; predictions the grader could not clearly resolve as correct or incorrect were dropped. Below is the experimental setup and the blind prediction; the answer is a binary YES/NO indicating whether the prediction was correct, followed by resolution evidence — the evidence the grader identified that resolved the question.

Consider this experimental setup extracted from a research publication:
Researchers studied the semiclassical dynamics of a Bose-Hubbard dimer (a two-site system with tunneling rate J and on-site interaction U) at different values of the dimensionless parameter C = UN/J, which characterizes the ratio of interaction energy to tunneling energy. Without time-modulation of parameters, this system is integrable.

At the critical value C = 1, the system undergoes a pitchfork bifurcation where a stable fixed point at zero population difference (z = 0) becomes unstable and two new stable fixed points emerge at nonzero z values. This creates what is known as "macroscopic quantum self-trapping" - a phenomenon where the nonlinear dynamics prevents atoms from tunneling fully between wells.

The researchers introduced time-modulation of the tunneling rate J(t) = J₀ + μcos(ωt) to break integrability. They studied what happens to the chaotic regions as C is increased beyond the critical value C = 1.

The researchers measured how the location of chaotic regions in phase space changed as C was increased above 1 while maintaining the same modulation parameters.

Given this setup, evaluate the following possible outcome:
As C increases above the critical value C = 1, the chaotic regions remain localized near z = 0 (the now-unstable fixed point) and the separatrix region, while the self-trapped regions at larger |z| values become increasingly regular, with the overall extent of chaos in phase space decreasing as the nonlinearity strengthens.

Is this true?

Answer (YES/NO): NO